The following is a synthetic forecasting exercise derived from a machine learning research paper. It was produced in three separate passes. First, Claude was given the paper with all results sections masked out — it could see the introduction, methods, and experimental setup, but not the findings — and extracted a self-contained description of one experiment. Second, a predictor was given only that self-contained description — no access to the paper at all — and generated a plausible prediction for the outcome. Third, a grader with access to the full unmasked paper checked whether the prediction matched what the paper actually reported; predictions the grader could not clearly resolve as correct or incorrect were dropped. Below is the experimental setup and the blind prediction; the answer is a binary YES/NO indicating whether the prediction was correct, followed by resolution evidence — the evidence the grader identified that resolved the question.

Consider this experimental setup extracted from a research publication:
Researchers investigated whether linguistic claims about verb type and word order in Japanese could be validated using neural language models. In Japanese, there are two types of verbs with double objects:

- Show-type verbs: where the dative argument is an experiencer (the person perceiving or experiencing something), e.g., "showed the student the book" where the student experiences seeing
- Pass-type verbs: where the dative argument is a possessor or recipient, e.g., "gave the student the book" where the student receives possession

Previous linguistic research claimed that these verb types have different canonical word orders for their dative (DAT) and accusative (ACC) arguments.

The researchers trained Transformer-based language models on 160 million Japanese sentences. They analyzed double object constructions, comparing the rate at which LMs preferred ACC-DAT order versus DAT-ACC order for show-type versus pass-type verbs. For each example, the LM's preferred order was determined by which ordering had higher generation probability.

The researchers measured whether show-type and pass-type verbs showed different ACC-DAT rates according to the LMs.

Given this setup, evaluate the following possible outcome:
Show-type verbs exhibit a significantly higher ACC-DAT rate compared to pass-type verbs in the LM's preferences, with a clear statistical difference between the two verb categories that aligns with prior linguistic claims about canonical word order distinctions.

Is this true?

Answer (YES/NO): NO